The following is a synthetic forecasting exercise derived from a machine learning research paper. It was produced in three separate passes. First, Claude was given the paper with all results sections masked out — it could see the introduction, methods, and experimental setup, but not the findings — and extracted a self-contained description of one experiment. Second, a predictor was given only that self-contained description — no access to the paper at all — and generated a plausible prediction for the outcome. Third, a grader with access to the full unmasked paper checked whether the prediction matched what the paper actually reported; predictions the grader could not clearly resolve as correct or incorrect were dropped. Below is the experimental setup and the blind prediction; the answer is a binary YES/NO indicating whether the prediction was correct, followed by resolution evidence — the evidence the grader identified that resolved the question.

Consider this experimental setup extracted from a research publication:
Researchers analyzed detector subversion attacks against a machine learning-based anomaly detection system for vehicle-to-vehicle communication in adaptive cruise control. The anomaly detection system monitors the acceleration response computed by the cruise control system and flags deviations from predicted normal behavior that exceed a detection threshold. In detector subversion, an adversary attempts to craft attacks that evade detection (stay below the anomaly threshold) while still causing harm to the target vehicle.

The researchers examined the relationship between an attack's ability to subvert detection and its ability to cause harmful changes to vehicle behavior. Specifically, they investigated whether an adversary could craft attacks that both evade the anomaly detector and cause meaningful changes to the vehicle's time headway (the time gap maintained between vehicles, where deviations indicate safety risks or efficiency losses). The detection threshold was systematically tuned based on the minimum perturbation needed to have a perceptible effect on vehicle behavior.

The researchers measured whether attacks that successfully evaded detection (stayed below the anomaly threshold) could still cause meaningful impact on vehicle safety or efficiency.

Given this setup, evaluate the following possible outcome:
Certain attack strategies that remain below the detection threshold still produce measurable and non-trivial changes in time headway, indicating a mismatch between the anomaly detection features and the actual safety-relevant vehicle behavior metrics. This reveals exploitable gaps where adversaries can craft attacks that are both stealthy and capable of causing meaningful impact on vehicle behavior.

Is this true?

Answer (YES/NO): NO